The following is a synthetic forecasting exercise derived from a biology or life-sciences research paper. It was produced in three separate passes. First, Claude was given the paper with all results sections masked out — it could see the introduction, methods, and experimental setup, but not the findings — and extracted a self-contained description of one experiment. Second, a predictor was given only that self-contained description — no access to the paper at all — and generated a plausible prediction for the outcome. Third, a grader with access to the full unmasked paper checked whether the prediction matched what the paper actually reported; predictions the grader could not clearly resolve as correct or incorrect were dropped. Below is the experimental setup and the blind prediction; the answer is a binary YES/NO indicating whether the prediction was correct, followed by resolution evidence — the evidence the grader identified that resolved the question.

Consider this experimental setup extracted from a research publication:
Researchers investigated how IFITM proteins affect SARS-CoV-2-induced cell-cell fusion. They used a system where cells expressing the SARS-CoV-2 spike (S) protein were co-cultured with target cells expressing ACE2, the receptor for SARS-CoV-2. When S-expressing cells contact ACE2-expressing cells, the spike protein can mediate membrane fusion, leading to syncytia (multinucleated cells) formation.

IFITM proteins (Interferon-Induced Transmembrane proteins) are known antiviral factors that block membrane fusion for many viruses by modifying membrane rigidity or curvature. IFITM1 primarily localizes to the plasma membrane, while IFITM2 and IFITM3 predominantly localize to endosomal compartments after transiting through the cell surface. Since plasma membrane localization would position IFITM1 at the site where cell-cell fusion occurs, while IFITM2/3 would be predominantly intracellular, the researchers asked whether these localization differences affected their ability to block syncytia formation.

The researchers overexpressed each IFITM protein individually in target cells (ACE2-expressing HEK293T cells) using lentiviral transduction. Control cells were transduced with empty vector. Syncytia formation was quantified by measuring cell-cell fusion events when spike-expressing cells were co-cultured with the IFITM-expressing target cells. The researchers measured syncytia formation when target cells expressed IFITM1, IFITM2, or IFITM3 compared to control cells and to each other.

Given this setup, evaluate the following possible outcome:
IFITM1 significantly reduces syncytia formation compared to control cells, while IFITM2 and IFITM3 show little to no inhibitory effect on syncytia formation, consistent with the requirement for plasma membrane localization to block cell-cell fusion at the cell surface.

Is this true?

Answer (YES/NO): NO